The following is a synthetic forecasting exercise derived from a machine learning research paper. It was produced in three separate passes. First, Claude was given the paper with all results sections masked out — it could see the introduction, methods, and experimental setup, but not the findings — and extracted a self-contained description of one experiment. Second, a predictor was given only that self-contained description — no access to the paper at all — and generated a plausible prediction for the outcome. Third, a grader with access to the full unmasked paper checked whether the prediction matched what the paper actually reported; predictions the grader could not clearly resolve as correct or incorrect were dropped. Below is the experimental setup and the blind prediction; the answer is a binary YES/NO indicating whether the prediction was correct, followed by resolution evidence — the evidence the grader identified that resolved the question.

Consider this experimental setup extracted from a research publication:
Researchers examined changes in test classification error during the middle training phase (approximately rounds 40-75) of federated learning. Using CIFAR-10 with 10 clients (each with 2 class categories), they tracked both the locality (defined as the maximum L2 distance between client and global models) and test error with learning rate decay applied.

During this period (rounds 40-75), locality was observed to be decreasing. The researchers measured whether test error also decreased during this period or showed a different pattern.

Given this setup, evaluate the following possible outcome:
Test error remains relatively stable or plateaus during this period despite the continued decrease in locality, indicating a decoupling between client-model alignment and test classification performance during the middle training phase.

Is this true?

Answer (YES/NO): NO